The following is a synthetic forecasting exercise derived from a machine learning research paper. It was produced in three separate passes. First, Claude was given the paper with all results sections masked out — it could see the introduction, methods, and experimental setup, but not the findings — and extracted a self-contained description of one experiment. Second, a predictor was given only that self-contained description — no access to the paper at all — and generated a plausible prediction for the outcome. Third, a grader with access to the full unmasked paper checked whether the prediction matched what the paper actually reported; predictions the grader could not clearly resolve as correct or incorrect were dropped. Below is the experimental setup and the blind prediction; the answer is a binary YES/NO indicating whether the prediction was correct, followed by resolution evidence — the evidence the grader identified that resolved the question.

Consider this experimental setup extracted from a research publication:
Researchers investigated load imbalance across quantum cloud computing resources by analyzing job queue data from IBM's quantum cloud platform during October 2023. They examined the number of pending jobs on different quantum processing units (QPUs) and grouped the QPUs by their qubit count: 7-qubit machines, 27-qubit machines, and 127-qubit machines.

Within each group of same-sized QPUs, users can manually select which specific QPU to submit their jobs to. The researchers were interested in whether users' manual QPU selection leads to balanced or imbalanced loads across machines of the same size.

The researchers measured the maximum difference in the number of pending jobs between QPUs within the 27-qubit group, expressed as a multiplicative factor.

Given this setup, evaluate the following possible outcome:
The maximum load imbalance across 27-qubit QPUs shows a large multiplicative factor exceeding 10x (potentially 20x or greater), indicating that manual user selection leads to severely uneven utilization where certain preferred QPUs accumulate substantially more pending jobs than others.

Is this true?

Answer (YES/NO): YES